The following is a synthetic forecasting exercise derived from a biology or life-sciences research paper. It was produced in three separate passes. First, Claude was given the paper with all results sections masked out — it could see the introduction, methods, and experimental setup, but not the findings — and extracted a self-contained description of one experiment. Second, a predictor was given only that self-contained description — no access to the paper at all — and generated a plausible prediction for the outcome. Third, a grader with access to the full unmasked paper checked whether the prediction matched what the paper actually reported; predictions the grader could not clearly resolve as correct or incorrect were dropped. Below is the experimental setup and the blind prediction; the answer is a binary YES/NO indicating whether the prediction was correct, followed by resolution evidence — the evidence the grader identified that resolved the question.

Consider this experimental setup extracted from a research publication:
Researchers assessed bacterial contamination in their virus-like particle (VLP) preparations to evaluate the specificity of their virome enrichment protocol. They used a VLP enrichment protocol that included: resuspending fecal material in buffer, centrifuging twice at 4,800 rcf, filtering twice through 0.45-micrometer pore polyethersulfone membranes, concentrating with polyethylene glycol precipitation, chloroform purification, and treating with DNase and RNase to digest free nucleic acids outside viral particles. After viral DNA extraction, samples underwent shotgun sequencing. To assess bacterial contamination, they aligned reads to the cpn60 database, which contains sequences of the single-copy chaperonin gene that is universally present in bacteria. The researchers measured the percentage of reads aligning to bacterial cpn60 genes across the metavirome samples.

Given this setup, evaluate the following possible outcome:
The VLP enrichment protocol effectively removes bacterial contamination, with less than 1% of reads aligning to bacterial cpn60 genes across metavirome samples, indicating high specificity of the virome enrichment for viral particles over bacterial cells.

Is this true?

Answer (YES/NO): NO